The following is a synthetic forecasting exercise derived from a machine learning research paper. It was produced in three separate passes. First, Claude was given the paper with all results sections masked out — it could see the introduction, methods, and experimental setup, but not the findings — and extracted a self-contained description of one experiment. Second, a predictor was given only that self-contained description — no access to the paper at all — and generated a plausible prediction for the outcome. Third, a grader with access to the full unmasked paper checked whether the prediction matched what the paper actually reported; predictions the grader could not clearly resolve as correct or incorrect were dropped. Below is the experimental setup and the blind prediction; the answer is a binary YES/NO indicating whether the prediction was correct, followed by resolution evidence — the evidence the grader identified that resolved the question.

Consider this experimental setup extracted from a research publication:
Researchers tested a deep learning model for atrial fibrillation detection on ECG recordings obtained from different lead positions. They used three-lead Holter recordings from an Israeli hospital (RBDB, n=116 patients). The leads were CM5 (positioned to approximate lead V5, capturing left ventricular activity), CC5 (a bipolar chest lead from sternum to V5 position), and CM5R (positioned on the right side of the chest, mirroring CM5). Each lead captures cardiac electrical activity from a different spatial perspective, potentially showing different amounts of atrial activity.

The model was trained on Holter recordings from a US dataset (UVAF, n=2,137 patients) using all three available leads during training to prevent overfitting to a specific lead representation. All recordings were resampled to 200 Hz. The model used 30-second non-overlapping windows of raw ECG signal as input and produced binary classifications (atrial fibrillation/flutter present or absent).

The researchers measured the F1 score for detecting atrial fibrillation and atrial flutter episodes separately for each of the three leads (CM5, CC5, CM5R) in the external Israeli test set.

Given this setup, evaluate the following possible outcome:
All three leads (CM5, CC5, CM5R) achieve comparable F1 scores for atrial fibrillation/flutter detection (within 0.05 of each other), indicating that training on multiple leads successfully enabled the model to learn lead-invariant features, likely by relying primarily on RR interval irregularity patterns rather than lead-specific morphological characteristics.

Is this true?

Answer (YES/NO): NO